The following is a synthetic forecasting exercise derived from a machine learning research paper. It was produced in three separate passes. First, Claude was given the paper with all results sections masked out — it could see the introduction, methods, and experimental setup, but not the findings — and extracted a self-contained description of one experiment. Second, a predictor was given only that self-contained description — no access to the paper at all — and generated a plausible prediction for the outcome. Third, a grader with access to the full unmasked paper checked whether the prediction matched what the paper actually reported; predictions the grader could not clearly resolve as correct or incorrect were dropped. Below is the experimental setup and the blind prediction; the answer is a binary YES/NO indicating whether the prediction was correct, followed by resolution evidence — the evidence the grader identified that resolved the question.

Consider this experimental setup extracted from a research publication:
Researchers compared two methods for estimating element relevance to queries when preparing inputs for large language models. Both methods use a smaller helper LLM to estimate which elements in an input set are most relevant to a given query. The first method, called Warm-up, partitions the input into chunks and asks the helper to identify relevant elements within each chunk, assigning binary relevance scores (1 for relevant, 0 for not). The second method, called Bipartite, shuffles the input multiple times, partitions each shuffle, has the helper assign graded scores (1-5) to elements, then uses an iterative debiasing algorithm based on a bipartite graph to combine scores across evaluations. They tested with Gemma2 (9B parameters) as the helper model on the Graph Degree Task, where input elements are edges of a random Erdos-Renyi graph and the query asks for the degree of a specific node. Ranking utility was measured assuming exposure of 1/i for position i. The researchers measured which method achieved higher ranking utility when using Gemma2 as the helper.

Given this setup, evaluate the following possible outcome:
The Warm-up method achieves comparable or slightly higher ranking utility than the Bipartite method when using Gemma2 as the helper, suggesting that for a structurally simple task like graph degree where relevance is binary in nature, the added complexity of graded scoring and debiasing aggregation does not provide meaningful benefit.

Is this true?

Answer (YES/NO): YES